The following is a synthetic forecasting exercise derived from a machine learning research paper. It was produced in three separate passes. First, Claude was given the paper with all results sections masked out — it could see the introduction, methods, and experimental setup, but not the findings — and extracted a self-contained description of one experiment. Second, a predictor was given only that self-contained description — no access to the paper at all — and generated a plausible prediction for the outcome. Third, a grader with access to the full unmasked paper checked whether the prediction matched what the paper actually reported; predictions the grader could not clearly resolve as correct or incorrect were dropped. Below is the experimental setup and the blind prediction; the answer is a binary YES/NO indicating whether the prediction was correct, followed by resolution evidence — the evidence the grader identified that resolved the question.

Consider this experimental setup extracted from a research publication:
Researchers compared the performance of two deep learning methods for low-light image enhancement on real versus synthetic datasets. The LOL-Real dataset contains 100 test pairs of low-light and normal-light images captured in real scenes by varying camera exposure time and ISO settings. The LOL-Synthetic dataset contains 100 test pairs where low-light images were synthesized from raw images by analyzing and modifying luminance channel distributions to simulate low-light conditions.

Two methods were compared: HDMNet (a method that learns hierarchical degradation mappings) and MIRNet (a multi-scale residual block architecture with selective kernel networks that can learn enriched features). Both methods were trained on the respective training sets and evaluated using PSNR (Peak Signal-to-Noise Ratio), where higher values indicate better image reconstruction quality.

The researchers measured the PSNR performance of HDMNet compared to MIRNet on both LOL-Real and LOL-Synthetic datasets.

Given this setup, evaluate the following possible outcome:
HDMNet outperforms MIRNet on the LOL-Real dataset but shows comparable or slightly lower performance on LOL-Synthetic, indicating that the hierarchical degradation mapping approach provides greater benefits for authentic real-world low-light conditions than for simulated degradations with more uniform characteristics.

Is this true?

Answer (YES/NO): NO